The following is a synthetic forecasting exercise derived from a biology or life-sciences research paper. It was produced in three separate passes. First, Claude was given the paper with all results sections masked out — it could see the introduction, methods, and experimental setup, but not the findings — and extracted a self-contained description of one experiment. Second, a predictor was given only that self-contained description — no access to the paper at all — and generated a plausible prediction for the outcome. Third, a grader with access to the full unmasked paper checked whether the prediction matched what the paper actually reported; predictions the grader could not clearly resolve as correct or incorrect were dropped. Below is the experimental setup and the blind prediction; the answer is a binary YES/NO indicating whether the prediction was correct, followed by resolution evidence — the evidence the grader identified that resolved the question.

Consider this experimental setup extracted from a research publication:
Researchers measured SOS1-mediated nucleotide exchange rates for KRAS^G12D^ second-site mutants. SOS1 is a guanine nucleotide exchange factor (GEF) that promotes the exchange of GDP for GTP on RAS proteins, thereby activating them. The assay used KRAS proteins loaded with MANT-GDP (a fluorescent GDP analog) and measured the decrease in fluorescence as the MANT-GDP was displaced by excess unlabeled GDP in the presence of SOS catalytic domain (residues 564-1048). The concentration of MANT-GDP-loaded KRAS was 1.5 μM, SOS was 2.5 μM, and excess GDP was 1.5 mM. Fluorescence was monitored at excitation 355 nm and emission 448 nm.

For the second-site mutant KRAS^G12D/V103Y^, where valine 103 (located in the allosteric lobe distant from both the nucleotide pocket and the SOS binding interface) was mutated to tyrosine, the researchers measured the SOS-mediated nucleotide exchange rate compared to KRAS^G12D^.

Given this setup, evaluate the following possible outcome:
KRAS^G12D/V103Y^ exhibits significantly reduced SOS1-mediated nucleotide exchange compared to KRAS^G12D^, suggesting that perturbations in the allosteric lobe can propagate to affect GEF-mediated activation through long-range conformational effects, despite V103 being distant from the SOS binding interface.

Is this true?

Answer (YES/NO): YES